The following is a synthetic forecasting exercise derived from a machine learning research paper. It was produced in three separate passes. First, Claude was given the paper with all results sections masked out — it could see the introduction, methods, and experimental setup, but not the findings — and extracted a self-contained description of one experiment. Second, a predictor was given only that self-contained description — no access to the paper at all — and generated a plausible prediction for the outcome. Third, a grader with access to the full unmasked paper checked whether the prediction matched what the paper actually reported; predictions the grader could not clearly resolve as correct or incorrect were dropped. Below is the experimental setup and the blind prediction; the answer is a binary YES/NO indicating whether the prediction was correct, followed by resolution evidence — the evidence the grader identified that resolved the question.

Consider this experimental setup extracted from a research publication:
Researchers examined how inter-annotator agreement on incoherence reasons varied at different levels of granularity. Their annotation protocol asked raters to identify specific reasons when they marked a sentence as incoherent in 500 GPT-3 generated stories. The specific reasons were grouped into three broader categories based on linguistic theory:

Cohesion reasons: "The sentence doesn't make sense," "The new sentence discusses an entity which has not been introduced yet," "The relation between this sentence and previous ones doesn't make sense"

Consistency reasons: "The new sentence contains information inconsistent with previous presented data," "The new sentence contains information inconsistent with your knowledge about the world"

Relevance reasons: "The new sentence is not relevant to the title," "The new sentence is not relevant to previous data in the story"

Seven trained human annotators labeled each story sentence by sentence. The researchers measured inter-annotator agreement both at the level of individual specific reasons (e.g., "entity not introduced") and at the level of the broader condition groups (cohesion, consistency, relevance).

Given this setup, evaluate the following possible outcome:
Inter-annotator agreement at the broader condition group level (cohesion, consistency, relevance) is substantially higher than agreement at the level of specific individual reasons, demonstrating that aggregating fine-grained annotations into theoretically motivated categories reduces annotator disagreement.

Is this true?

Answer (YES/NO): YES